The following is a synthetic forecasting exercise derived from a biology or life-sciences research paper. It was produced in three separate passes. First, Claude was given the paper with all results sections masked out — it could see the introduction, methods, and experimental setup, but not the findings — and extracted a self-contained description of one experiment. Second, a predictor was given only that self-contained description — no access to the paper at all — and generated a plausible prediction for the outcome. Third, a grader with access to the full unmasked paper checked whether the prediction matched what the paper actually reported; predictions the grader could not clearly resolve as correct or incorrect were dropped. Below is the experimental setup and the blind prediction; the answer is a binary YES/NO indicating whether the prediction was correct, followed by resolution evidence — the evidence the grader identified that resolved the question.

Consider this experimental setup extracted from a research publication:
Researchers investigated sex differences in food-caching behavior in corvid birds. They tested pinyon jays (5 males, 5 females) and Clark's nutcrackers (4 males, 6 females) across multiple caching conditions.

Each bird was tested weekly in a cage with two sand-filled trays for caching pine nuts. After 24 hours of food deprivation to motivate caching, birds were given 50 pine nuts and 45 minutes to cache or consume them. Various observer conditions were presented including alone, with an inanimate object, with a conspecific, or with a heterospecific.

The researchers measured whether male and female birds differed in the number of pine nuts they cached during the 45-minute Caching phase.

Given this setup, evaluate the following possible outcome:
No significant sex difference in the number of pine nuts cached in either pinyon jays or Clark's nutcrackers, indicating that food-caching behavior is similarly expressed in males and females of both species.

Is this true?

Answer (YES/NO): YES